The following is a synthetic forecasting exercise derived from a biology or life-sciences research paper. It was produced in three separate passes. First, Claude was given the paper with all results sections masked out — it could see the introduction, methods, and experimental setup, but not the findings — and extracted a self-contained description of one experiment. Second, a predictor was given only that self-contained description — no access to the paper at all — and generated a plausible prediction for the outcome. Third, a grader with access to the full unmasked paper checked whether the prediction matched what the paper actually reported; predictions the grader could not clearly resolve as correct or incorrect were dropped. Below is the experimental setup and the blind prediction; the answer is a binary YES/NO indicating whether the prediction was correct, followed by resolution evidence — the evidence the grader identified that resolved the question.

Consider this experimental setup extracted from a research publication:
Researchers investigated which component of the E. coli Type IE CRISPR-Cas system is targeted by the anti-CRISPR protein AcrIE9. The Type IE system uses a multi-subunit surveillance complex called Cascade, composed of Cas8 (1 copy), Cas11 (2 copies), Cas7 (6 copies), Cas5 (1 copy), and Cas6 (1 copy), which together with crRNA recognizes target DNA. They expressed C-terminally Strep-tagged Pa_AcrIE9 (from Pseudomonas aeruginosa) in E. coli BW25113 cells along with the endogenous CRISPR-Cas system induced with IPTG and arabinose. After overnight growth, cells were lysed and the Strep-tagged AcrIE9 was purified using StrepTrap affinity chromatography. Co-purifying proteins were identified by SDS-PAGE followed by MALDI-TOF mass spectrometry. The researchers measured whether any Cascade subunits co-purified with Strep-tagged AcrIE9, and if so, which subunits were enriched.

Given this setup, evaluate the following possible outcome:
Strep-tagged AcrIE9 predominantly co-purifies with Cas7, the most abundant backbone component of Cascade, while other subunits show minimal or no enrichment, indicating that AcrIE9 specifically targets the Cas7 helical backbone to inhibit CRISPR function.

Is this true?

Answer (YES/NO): NO